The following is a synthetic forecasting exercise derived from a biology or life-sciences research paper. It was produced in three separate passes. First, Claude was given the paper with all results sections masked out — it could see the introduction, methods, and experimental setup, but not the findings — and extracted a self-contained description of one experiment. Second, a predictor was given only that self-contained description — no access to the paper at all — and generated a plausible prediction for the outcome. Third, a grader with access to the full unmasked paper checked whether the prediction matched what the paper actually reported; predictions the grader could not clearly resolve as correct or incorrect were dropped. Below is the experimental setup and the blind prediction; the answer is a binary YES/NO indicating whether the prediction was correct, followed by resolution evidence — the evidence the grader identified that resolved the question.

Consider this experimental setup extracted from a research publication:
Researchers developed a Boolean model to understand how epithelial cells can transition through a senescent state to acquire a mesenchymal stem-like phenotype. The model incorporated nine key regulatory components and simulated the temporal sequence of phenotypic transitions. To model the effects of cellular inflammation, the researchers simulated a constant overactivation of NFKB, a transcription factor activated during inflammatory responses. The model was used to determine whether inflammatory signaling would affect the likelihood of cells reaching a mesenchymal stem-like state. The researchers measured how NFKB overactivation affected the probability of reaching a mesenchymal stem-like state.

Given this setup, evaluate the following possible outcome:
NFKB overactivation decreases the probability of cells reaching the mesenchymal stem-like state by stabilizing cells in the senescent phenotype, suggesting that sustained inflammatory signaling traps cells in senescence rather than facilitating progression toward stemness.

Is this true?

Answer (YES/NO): NO